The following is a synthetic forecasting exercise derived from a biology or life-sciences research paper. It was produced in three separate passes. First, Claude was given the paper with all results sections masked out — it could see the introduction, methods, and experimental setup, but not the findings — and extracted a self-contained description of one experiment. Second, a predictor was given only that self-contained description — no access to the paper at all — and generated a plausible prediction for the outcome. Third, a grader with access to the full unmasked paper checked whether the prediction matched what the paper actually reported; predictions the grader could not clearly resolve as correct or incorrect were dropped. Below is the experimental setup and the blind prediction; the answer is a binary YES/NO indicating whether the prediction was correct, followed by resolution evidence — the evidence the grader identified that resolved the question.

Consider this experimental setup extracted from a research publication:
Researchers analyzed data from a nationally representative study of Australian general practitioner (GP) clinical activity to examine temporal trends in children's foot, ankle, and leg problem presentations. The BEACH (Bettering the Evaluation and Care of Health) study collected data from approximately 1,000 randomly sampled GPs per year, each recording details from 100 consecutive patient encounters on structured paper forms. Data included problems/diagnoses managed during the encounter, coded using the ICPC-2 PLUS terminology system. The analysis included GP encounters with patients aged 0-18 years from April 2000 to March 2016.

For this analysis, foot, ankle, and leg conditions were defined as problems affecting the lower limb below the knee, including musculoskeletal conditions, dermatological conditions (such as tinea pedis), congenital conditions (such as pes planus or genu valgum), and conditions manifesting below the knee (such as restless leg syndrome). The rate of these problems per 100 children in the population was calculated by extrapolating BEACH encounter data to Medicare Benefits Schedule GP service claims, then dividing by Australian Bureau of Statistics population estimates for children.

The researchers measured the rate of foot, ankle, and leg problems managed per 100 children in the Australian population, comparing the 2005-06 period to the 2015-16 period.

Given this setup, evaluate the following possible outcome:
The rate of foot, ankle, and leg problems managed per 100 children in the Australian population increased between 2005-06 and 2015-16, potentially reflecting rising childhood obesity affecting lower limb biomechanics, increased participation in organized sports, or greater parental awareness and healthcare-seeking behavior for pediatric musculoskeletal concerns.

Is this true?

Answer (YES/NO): YES